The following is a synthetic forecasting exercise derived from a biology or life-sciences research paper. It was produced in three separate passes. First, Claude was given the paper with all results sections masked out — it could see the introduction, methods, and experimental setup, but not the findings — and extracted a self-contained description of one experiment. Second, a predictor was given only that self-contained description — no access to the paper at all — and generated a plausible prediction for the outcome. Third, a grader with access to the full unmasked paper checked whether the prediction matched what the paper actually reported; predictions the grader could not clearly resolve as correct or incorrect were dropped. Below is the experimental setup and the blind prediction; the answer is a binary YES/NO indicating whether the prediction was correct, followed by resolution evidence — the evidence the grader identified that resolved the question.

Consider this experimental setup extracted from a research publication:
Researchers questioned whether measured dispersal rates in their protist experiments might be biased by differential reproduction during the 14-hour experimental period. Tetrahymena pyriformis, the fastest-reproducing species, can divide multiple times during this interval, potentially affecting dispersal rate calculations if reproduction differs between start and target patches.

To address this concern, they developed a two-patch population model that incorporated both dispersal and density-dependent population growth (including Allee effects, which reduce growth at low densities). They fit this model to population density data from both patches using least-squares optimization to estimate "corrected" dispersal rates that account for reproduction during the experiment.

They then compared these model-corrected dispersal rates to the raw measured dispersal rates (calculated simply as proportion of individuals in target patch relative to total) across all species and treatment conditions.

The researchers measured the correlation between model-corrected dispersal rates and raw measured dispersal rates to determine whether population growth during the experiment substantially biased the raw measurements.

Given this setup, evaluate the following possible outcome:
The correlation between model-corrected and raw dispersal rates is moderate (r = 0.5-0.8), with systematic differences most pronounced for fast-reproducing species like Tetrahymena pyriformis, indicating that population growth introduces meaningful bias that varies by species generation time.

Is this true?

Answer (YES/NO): NO